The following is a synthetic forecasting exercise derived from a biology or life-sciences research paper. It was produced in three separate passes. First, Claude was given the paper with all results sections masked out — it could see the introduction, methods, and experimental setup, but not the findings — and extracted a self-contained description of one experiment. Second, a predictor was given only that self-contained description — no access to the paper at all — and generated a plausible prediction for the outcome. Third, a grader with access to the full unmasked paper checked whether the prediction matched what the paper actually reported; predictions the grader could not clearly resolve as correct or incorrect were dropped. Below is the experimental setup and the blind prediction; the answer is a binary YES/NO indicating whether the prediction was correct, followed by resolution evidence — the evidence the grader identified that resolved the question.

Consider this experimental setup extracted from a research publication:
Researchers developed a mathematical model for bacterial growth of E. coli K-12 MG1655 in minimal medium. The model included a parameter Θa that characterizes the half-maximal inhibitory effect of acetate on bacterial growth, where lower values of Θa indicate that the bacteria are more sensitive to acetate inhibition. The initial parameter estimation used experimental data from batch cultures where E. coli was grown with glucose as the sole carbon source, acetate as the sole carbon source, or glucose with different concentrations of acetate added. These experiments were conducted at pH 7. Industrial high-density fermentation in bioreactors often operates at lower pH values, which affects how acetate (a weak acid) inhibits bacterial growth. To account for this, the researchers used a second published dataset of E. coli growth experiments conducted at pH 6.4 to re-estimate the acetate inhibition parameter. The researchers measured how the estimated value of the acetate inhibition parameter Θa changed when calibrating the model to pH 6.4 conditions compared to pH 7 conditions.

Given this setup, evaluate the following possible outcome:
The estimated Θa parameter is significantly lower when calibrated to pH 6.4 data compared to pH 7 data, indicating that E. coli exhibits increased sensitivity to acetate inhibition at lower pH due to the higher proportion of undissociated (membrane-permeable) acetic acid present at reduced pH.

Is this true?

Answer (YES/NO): YES